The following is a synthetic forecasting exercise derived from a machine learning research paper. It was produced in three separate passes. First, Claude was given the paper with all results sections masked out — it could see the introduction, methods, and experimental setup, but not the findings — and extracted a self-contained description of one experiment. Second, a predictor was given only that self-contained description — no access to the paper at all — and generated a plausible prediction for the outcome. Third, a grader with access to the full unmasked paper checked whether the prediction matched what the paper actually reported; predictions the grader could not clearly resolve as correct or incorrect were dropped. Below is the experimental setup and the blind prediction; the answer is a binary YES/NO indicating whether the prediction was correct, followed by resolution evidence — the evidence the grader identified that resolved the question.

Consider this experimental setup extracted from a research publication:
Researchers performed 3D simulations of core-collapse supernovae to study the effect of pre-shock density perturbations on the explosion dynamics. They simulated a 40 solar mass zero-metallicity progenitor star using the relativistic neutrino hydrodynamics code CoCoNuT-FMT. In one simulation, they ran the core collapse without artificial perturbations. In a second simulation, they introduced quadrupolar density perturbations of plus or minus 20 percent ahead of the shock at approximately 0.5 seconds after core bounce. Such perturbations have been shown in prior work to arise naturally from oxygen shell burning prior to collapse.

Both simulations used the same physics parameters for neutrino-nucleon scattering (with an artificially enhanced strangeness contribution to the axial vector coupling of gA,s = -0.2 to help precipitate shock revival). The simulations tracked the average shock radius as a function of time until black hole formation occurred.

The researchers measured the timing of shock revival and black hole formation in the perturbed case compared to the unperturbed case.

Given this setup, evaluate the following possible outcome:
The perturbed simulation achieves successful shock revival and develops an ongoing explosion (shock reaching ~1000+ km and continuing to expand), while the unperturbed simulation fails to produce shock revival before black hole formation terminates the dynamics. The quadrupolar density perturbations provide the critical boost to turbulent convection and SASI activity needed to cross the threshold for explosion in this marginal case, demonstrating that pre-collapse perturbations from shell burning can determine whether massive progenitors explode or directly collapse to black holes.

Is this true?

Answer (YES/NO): NO